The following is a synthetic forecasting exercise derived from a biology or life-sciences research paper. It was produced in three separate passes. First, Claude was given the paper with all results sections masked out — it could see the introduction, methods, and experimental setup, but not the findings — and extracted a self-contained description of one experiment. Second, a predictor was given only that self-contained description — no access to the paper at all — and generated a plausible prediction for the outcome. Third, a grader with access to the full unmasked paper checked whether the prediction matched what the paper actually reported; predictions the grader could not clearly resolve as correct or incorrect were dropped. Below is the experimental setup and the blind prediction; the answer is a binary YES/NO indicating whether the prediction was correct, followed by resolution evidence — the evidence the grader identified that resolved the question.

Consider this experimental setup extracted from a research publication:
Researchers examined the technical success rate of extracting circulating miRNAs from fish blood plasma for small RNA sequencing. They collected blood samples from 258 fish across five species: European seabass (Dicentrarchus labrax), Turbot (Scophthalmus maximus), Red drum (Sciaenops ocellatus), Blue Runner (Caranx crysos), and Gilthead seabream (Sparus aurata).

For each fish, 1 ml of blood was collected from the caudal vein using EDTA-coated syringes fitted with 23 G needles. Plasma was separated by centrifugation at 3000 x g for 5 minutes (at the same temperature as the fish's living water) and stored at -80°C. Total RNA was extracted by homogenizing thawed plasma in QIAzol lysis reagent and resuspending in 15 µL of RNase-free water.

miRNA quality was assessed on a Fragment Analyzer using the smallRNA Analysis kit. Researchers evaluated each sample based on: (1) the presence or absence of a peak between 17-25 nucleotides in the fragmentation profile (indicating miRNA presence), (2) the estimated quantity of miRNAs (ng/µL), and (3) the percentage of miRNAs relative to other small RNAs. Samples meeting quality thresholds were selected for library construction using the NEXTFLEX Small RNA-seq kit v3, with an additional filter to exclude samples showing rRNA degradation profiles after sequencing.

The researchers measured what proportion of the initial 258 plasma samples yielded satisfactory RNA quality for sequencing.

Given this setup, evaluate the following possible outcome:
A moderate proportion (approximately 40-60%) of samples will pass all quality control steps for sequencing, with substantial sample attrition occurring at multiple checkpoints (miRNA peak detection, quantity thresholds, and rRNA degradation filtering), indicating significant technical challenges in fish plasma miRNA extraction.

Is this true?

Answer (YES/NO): NO